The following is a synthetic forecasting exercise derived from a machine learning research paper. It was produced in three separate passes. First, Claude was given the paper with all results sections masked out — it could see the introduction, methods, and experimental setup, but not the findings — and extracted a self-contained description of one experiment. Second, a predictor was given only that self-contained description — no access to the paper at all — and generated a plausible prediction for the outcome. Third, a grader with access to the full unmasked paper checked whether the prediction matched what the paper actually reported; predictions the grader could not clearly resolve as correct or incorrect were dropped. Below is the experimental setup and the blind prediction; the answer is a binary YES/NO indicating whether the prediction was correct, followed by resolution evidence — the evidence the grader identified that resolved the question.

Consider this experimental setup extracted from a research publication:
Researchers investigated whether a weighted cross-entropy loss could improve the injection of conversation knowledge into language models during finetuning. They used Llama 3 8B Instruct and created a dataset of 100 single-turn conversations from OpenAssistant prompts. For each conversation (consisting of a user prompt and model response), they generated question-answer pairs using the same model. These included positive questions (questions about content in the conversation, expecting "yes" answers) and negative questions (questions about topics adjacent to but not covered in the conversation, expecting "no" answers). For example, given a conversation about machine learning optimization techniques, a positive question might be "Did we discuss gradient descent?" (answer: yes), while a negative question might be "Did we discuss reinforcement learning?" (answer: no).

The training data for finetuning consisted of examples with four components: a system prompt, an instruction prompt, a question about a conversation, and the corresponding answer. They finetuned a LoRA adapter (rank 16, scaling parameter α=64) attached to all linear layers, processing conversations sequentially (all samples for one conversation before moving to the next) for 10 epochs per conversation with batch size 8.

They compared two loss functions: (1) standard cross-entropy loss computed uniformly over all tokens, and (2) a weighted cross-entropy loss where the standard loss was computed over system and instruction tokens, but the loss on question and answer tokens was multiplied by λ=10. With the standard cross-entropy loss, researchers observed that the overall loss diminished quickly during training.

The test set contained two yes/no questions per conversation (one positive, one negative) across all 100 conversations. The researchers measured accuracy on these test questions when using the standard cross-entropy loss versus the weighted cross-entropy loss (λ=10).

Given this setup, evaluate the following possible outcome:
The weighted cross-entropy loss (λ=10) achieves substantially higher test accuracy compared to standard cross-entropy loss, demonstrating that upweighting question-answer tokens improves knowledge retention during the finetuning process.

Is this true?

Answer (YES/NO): YES